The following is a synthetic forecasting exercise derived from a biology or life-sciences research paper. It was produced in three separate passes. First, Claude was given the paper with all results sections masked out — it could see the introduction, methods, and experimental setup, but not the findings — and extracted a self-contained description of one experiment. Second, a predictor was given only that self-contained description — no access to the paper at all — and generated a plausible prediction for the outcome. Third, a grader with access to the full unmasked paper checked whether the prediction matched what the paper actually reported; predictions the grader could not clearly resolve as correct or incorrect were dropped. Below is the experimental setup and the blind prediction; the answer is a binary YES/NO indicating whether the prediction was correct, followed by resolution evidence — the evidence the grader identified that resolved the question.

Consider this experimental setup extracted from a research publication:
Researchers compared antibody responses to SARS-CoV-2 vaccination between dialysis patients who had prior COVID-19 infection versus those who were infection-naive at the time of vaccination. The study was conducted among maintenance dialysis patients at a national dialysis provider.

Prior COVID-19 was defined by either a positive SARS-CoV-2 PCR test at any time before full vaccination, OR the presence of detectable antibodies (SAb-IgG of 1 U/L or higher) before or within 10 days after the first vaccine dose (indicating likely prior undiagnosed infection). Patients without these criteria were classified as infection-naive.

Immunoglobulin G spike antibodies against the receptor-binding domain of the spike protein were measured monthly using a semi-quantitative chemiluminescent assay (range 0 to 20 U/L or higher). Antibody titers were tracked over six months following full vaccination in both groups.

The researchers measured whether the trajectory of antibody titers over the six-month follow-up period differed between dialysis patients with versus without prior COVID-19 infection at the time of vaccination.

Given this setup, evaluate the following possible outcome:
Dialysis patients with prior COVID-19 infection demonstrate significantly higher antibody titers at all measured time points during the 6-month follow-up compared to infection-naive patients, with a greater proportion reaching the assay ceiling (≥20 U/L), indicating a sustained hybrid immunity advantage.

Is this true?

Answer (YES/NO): YES